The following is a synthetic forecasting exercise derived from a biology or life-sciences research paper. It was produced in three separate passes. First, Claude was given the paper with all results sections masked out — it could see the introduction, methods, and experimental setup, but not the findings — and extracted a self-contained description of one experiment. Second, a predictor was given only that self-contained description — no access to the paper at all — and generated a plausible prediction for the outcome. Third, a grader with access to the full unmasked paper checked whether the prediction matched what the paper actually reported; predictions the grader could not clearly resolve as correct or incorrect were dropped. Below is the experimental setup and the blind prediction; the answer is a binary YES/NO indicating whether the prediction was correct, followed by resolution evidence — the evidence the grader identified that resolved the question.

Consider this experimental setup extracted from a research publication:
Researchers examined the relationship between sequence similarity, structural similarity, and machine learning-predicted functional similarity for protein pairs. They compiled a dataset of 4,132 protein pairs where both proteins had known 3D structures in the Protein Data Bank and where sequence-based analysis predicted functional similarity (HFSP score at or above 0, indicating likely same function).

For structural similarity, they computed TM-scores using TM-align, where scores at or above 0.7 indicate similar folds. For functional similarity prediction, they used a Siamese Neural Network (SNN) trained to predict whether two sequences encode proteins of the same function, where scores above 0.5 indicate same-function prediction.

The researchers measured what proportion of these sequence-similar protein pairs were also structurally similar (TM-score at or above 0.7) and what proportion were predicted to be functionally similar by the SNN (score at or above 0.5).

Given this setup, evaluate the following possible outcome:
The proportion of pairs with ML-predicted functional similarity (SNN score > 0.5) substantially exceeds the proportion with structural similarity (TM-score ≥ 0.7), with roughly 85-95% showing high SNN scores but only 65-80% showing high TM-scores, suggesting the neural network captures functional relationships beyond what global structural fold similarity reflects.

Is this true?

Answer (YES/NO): NO